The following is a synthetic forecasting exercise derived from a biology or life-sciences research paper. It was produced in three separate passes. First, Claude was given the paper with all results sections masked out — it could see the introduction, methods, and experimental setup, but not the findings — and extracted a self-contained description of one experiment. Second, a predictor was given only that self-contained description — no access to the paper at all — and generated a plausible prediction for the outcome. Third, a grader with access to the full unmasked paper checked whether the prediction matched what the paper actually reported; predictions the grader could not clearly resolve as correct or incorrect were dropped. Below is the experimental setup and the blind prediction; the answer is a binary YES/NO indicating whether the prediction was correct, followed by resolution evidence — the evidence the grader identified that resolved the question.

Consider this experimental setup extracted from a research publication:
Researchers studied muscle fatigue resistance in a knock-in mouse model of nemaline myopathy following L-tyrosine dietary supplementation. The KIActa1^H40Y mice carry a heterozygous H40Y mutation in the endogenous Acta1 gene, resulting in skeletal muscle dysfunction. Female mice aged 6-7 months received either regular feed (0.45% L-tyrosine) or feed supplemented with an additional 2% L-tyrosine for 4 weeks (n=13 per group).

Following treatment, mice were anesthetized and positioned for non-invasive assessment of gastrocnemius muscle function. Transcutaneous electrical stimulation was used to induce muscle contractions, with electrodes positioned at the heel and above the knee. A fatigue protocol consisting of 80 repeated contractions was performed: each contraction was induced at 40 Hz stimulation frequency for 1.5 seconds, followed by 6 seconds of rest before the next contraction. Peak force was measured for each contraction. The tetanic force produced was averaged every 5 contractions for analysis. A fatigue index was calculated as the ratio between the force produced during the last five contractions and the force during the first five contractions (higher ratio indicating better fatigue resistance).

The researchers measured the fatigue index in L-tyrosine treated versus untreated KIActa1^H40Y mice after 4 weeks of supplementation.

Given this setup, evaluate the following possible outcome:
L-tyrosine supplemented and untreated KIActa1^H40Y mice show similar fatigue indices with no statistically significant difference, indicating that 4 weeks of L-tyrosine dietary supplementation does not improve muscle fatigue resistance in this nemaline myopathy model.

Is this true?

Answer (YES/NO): YES